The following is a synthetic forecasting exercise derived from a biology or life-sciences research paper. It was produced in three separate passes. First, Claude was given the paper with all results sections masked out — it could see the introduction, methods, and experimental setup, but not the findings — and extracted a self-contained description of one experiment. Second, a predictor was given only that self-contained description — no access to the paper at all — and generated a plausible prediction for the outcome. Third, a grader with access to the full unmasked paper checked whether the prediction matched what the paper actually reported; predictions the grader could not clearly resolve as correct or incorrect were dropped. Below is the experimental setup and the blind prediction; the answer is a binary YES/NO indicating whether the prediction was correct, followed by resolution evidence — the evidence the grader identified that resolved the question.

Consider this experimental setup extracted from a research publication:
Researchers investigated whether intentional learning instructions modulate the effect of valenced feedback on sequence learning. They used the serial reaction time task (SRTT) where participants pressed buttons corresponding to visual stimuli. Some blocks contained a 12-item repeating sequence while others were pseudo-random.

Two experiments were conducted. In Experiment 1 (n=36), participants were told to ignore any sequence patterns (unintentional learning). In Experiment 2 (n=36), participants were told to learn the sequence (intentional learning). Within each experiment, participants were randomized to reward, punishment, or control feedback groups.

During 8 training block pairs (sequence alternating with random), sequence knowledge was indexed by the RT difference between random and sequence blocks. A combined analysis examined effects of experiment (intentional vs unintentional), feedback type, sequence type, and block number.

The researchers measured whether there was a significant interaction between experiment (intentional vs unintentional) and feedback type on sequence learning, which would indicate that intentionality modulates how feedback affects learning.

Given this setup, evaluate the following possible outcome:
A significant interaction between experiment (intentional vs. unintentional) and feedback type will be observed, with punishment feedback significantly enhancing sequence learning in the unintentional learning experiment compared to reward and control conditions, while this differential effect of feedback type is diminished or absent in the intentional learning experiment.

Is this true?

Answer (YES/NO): YES